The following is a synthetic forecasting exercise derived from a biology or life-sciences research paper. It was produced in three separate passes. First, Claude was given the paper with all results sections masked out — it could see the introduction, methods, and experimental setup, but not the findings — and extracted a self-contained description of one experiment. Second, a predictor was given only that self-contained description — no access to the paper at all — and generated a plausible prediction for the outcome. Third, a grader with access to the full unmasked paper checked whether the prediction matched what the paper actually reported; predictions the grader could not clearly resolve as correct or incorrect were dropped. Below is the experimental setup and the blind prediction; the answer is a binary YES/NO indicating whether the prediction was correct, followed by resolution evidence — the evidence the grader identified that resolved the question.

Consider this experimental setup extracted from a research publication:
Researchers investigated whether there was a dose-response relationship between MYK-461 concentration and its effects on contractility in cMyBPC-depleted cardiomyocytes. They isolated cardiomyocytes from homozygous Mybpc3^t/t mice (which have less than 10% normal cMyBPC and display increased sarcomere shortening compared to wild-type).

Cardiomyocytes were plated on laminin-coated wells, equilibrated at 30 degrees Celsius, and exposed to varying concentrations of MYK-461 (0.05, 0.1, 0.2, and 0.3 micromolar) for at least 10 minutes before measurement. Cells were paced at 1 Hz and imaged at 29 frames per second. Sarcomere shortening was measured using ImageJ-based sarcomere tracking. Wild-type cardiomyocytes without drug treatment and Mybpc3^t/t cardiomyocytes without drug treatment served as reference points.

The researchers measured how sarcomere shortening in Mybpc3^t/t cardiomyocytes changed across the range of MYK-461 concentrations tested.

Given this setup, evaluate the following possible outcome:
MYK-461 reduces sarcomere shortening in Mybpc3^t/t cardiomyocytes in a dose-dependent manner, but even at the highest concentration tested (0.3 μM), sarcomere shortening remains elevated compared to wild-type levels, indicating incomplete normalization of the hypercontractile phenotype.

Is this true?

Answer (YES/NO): NO